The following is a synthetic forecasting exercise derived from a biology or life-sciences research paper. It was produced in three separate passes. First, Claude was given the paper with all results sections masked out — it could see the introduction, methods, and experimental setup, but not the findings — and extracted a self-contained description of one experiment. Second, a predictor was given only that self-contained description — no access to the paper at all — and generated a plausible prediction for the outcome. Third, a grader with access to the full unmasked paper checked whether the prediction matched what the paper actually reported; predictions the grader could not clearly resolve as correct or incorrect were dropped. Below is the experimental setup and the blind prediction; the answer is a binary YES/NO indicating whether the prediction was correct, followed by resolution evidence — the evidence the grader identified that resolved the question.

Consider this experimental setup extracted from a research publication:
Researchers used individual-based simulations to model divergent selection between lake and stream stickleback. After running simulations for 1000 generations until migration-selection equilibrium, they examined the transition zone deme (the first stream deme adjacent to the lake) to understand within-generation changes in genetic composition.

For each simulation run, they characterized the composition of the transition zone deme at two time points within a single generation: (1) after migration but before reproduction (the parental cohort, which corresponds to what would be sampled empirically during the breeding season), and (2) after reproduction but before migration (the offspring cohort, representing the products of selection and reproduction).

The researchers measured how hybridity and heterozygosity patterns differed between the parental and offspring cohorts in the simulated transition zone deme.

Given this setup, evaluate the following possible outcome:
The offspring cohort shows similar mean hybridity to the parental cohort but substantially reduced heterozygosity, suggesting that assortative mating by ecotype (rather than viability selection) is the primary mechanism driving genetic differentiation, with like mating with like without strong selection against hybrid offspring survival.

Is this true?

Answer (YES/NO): NO